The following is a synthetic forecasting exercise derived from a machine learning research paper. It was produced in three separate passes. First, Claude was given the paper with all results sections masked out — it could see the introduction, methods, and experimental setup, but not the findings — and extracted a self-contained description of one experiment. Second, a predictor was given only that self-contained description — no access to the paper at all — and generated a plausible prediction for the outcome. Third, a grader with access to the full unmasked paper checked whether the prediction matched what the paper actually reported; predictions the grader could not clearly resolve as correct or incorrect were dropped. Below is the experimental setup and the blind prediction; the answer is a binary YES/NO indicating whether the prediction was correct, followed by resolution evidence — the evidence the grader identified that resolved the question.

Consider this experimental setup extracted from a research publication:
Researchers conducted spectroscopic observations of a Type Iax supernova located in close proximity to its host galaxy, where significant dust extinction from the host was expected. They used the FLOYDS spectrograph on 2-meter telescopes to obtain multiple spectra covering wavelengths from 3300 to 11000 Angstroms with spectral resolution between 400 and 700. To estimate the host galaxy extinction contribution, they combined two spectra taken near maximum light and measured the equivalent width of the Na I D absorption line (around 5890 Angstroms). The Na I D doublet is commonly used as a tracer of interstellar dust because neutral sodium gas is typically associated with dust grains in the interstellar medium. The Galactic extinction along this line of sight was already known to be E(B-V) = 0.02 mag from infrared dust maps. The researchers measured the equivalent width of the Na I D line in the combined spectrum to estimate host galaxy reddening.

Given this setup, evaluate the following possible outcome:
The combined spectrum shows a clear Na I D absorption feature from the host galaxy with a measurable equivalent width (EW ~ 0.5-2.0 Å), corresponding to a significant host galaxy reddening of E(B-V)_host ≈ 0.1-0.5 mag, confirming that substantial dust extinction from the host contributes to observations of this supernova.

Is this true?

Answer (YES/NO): NO